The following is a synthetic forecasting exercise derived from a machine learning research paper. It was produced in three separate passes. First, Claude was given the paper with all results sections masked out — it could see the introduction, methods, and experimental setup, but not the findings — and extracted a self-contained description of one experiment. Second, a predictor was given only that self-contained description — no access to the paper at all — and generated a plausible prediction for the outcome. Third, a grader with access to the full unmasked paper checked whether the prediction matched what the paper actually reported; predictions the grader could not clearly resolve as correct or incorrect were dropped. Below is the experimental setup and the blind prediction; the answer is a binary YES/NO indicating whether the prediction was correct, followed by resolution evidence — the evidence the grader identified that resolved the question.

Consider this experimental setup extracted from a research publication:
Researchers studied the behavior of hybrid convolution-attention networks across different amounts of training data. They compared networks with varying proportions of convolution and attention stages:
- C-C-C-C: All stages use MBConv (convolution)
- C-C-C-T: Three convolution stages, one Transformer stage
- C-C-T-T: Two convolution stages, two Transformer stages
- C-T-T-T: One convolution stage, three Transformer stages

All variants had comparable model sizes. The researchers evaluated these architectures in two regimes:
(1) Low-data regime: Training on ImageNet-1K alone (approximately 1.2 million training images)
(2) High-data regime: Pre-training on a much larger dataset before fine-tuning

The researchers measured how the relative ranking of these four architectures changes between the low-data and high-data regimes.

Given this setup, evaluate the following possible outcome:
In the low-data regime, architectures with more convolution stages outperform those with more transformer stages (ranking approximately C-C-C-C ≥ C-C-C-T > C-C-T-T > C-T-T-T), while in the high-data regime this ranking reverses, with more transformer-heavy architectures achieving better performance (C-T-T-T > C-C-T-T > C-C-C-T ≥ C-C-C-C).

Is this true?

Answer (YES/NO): NO